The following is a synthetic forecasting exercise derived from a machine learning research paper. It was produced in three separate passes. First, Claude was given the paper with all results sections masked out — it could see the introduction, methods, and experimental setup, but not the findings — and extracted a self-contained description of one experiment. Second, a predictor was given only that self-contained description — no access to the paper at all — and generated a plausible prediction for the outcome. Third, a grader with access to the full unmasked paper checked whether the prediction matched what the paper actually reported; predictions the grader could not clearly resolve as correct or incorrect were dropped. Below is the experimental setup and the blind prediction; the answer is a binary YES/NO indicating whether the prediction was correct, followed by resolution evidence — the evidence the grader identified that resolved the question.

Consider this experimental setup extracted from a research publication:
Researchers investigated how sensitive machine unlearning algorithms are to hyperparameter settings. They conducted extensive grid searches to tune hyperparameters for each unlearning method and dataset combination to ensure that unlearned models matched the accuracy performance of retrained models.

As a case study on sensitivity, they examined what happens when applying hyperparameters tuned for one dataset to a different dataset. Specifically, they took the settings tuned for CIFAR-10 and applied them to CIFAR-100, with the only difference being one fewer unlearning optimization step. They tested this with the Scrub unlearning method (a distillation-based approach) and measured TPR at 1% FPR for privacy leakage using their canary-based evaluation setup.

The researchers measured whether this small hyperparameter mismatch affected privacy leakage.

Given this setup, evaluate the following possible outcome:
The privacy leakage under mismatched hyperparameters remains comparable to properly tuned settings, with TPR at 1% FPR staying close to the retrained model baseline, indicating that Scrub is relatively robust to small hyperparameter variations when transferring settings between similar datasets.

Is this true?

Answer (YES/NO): NO